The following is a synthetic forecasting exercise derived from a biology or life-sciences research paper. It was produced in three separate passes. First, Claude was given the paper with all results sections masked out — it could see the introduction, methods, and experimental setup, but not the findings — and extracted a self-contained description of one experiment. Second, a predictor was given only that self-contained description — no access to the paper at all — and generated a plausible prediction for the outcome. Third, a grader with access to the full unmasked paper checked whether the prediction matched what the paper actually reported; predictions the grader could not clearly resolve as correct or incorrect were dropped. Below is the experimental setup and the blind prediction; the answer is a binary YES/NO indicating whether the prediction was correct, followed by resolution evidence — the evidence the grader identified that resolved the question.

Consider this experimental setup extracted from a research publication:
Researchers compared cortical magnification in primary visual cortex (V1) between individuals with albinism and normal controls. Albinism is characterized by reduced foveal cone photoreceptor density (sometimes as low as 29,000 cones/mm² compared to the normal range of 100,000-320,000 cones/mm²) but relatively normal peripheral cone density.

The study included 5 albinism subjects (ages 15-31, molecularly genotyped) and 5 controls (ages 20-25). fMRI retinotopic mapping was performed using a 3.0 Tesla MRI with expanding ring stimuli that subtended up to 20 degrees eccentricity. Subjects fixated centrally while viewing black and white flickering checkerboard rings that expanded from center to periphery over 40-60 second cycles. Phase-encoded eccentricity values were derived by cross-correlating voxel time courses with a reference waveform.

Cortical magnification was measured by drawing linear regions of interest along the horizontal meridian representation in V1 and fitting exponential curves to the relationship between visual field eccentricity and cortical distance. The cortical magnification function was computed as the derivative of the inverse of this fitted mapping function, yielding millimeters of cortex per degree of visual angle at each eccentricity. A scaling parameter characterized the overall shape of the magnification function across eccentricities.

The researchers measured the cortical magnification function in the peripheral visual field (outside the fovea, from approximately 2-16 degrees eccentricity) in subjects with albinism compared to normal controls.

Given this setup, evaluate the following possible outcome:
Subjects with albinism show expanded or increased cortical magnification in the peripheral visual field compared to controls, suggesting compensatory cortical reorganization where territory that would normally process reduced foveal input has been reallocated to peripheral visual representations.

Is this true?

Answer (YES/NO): NO